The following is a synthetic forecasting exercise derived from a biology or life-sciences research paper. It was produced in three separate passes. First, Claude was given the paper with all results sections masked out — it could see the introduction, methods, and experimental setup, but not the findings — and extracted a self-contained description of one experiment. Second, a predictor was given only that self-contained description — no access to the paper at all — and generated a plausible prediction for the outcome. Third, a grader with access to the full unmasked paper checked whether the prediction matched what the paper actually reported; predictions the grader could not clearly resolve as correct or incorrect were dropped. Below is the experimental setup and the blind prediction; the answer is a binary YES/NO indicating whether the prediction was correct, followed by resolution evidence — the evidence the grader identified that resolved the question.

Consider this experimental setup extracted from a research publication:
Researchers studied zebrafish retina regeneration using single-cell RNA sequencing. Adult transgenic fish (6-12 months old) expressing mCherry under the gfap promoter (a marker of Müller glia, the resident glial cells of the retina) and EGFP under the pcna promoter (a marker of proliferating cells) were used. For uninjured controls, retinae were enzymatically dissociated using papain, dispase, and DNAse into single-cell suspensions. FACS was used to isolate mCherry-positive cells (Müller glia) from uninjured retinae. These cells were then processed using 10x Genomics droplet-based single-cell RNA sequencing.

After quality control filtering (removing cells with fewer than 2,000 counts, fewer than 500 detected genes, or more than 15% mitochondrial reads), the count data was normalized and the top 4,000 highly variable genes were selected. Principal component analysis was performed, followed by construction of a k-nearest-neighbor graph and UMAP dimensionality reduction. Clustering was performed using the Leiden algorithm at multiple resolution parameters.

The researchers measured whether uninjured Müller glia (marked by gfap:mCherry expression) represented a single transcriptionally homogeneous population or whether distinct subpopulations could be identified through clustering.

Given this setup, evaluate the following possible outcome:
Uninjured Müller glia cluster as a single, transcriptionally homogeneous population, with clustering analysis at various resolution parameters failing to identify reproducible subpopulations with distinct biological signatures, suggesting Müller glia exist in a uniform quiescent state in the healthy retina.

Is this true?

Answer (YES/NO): NO